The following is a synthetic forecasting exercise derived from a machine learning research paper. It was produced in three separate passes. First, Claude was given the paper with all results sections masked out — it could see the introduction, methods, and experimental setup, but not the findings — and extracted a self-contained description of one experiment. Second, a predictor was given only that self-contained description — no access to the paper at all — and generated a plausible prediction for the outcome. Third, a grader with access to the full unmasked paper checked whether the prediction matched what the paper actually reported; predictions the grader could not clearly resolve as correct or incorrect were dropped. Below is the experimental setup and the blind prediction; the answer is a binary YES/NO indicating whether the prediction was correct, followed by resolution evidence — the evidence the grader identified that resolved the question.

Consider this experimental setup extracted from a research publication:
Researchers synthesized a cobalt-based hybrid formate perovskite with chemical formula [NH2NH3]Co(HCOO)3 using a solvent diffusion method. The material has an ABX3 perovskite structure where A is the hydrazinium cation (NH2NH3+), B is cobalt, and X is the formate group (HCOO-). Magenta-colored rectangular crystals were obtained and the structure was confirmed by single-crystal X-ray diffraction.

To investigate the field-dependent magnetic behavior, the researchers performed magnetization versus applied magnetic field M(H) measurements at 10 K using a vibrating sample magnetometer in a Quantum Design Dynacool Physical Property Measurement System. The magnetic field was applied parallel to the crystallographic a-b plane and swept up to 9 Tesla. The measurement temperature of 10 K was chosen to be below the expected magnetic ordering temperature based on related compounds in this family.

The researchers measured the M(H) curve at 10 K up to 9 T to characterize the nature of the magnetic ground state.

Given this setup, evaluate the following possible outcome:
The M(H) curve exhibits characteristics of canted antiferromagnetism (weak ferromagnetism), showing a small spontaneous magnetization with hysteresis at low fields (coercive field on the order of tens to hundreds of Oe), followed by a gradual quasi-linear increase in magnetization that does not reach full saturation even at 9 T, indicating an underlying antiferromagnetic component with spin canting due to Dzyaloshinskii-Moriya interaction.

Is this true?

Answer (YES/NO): NO